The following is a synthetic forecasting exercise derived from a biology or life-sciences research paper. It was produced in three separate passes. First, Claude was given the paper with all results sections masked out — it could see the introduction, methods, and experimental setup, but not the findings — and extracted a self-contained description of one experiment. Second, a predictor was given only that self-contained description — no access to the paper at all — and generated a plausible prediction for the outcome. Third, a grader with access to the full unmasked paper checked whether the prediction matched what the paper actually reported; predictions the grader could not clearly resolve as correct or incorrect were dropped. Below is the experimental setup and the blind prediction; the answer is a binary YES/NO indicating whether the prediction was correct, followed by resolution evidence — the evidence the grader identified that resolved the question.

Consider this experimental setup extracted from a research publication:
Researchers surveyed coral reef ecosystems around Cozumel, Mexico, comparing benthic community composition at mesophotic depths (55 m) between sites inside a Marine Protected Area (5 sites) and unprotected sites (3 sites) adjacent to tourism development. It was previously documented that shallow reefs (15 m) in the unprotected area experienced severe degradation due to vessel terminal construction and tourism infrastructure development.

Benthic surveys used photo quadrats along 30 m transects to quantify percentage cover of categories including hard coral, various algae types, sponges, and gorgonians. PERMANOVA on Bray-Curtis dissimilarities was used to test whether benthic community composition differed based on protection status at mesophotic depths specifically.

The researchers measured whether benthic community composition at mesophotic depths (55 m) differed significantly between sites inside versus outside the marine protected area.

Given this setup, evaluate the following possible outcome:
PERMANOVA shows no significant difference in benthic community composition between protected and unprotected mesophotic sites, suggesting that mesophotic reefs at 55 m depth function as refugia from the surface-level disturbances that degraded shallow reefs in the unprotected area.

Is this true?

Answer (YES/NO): NO